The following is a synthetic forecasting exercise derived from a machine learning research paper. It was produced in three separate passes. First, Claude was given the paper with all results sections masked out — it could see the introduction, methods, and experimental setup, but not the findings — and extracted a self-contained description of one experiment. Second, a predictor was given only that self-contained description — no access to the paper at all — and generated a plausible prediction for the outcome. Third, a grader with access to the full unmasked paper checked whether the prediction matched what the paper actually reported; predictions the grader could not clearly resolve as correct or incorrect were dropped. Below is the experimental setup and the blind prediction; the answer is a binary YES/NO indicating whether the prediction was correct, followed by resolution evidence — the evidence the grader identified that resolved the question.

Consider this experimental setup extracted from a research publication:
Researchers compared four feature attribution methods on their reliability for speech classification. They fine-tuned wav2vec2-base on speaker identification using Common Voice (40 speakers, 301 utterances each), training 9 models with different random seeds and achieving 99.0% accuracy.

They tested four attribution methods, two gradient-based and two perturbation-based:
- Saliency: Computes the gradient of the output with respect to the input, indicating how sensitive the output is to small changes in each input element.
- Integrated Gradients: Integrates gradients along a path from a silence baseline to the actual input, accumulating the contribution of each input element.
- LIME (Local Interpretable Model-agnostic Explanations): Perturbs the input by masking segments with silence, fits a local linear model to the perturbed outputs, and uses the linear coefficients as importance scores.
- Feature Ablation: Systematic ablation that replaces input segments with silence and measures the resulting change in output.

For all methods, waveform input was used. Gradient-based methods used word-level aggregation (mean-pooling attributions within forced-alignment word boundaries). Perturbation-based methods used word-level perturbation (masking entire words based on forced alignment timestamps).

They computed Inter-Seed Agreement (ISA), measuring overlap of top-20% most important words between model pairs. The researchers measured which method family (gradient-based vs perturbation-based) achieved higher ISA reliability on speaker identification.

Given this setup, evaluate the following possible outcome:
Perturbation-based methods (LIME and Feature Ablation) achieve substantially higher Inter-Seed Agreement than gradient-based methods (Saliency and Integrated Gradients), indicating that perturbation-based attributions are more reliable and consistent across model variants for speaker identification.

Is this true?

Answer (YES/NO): NO